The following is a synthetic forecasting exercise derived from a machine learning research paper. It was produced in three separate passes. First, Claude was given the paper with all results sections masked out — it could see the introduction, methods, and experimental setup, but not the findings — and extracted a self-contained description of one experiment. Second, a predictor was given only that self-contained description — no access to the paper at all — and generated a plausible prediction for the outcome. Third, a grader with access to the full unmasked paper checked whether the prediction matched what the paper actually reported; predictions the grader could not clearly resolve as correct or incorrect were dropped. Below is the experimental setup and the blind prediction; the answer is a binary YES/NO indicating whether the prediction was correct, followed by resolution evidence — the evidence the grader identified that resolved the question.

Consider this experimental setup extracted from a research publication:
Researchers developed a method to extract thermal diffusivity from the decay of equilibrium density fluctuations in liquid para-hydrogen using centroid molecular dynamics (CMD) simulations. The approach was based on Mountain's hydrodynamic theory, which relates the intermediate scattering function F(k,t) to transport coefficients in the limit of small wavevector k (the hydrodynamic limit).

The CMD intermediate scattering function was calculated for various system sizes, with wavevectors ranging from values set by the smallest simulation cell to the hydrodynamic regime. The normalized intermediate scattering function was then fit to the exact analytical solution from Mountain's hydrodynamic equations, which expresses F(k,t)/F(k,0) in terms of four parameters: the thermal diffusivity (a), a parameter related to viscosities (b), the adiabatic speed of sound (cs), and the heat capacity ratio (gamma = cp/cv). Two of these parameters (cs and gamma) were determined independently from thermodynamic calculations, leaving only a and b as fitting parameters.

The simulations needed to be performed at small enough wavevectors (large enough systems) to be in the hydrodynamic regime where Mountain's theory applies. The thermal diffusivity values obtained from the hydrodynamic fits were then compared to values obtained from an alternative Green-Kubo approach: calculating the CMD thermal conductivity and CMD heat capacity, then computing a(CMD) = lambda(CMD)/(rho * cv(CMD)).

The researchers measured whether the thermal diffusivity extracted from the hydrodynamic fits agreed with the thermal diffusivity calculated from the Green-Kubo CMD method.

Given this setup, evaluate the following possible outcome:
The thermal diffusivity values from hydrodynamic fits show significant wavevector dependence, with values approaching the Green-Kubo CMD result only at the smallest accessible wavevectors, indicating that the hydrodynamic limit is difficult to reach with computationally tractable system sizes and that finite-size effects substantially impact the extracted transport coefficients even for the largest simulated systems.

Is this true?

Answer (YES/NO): NO